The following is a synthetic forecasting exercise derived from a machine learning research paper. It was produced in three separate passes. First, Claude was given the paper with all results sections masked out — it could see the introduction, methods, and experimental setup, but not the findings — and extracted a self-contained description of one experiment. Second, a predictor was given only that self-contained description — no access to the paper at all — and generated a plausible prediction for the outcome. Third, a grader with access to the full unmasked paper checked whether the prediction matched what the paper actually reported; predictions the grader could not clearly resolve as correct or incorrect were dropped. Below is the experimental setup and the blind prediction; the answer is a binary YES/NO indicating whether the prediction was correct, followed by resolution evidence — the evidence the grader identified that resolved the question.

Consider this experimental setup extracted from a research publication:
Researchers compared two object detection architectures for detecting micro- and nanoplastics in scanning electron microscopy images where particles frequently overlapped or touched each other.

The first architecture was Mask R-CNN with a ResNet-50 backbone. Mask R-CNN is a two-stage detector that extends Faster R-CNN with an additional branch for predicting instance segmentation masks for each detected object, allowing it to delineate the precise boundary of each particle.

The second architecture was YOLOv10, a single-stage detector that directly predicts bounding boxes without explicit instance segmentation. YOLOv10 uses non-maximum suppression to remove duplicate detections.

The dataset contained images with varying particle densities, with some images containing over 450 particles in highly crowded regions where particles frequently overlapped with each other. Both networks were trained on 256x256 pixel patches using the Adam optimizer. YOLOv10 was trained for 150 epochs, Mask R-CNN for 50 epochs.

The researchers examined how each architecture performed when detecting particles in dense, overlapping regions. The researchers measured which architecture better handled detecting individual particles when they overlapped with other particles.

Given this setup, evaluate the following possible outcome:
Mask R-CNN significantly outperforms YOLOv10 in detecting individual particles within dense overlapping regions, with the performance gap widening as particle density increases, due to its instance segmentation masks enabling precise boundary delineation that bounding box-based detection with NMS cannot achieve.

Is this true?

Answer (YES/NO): NO